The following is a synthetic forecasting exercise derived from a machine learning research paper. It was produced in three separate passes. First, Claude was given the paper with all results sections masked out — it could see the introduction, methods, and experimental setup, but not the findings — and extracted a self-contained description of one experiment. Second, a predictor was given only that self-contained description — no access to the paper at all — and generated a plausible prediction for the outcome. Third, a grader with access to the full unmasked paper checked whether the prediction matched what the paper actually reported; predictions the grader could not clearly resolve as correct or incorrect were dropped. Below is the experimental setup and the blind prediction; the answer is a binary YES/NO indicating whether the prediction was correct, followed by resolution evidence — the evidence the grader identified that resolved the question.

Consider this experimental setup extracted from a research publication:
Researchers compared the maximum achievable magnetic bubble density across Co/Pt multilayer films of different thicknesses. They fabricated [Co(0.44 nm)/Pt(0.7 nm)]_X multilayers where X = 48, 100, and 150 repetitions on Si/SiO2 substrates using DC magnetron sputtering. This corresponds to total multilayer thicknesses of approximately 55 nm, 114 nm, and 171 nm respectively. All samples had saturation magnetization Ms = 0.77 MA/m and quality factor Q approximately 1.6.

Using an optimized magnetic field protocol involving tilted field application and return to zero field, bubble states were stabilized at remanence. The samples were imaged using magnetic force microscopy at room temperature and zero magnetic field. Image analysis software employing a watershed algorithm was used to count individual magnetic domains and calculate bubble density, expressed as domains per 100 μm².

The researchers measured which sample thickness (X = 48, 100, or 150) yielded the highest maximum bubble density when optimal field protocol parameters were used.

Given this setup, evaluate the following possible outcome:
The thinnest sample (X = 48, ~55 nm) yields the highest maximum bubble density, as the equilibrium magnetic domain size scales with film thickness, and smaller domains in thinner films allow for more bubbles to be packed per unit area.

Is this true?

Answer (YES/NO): YES